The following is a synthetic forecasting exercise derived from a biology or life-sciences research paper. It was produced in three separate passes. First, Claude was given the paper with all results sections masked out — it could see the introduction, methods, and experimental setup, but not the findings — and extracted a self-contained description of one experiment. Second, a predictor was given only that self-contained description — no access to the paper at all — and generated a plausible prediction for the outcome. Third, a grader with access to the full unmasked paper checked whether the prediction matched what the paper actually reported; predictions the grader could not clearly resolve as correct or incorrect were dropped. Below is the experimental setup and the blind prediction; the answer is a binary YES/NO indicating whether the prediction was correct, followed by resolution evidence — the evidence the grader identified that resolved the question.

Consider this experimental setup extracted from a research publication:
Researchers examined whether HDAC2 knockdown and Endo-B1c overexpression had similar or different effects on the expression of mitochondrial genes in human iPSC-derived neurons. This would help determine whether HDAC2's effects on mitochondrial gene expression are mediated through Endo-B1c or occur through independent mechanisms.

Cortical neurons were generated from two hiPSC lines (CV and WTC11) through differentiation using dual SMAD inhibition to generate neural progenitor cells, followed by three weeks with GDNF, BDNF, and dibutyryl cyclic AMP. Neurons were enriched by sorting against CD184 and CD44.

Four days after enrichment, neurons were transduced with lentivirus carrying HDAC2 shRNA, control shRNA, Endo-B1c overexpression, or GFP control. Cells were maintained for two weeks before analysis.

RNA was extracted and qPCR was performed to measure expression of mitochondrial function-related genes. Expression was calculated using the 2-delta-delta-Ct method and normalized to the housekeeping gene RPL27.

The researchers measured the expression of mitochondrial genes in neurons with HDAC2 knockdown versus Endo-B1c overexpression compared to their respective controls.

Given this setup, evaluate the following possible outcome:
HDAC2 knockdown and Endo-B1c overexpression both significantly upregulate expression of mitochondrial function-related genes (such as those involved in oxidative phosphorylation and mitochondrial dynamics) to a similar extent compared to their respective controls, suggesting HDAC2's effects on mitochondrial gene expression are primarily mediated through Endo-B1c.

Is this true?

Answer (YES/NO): NO